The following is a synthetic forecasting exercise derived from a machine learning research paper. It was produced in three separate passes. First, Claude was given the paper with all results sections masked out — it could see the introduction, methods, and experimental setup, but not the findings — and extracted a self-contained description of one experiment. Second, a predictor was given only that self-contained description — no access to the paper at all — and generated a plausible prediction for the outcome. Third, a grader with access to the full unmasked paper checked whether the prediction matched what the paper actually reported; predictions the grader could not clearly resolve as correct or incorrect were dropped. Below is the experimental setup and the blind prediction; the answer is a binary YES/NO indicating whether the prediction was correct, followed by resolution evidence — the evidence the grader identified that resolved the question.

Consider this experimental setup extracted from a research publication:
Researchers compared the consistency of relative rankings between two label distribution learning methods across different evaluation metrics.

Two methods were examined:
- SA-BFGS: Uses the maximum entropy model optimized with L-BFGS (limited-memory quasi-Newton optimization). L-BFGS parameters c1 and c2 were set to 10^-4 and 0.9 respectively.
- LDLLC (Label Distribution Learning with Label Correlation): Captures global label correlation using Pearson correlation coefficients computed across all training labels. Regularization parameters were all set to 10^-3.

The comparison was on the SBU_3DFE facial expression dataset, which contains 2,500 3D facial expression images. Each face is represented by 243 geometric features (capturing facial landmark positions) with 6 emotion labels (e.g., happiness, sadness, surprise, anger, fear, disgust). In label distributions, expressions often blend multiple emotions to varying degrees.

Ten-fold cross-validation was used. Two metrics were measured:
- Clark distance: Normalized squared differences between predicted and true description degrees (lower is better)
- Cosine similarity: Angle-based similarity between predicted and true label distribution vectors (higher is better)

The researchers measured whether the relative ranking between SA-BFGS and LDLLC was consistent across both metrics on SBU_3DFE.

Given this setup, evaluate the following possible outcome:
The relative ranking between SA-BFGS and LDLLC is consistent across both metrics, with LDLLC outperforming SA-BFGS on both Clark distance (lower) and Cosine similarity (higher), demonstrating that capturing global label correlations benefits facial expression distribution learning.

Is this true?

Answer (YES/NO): NO